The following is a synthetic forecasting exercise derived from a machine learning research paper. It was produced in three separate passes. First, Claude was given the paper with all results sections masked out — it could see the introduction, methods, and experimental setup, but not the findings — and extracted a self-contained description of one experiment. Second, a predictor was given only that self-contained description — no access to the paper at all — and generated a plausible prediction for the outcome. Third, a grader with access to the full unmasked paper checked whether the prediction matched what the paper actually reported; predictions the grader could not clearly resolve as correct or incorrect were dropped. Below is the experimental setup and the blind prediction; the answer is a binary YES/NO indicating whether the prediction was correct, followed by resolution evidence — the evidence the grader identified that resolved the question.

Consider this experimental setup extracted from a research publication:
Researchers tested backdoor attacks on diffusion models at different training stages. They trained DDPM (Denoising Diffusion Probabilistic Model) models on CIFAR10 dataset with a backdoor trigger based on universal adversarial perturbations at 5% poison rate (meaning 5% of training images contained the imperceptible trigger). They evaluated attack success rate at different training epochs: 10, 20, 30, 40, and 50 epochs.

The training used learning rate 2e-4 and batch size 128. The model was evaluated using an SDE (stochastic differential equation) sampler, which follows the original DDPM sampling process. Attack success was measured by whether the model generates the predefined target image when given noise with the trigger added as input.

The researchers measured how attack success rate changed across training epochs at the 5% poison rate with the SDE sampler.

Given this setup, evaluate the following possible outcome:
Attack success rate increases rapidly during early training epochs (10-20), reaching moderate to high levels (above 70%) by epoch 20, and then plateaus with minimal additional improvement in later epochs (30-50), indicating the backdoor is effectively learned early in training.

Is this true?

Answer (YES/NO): NO